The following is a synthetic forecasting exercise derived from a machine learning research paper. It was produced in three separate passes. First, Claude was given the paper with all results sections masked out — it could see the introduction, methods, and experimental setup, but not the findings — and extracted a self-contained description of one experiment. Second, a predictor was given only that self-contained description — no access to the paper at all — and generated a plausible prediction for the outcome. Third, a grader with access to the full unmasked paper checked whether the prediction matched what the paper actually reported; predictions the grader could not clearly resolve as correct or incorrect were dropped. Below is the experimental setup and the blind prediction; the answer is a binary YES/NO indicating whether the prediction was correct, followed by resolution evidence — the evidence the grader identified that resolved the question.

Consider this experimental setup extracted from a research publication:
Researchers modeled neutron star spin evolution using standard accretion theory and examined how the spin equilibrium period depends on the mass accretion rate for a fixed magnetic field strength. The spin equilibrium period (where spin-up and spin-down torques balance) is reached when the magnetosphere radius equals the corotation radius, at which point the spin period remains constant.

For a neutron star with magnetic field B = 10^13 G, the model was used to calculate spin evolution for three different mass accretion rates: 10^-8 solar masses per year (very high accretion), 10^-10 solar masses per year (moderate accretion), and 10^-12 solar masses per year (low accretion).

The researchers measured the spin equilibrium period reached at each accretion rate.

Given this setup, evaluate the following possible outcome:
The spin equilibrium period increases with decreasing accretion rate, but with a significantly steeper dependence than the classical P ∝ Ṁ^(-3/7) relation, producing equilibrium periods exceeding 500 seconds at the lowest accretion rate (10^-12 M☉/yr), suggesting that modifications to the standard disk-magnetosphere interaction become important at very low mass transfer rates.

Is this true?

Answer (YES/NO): NO